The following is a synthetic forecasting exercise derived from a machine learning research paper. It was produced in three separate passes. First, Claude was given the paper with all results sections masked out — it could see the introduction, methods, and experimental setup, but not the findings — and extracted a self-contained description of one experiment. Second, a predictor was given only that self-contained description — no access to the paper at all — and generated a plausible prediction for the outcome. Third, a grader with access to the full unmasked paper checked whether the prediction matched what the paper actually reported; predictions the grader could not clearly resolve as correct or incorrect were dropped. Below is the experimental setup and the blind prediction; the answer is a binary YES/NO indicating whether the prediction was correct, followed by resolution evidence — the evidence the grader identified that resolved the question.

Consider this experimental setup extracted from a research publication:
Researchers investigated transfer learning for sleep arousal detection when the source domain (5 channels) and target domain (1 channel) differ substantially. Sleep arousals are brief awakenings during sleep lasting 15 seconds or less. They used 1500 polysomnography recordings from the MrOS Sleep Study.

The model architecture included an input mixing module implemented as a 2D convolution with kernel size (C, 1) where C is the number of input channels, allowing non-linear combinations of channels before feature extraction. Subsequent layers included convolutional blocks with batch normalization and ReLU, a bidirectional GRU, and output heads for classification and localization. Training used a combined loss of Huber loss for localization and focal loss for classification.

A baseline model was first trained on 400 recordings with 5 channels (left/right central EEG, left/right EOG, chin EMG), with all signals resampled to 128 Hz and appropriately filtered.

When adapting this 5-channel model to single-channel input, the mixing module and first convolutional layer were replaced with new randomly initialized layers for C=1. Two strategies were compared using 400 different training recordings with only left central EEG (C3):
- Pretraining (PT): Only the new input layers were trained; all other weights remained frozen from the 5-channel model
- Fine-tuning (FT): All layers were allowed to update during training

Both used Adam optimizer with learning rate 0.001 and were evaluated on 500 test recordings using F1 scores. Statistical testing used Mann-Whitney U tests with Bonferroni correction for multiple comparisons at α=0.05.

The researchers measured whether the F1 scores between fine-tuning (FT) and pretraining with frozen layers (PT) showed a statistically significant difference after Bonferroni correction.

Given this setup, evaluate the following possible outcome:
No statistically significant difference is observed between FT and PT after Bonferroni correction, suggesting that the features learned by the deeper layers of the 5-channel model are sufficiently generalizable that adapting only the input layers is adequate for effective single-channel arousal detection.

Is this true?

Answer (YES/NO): NO